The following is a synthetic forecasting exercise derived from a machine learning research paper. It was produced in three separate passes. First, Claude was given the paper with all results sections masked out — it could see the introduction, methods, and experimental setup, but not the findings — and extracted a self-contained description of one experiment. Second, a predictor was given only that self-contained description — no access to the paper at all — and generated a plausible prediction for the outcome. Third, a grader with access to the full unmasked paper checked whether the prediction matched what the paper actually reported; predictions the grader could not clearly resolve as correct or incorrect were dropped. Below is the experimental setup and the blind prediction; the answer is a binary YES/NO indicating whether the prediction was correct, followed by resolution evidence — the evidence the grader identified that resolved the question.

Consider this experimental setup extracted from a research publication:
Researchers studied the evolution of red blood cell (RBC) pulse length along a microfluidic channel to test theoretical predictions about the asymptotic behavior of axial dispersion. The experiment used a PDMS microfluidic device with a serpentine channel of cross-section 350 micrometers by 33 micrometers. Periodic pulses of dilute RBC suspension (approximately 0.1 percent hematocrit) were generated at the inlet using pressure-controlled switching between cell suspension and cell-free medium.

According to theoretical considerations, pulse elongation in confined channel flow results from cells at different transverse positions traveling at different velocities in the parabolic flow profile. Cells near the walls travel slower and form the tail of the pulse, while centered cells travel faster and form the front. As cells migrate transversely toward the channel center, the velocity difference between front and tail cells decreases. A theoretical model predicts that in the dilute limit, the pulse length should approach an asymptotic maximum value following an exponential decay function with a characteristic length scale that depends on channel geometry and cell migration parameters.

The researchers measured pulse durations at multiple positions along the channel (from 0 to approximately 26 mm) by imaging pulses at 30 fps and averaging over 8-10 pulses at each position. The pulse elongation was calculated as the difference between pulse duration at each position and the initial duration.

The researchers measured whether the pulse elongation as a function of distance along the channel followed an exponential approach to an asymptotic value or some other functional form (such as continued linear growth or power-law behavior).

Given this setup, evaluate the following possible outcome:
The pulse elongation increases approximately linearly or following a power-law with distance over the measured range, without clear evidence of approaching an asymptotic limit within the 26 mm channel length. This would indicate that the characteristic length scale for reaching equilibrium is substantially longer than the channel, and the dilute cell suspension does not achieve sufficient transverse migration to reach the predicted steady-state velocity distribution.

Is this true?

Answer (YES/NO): NO